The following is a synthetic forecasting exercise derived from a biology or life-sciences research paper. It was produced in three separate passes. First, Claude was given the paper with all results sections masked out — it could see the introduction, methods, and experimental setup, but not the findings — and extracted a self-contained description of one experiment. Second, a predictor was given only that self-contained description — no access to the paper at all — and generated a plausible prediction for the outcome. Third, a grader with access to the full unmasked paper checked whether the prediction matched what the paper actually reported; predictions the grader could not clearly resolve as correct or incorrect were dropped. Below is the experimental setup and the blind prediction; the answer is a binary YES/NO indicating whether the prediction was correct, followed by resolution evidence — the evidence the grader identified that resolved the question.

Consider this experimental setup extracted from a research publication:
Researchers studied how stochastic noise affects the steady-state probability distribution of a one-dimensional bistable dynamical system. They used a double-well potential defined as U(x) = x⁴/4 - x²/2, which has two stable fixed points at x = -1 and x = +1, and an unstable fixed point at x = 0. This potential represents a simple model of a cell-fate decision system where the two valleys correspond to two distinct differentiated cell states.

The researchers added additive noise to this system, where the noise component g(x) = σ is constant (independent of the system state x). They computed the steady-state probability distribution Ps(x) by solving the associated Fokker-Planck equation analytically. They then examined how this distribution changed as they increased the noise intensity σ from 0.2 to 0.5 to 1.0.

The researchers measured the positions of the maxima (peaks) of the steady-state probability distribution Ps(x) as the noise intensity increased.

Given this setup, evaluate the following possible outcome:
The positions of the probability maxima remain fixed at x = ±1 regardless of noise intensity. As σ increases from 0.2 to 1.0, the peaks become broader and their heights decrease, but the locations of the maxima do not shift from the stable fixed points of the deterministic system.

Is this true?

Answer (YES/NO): YES